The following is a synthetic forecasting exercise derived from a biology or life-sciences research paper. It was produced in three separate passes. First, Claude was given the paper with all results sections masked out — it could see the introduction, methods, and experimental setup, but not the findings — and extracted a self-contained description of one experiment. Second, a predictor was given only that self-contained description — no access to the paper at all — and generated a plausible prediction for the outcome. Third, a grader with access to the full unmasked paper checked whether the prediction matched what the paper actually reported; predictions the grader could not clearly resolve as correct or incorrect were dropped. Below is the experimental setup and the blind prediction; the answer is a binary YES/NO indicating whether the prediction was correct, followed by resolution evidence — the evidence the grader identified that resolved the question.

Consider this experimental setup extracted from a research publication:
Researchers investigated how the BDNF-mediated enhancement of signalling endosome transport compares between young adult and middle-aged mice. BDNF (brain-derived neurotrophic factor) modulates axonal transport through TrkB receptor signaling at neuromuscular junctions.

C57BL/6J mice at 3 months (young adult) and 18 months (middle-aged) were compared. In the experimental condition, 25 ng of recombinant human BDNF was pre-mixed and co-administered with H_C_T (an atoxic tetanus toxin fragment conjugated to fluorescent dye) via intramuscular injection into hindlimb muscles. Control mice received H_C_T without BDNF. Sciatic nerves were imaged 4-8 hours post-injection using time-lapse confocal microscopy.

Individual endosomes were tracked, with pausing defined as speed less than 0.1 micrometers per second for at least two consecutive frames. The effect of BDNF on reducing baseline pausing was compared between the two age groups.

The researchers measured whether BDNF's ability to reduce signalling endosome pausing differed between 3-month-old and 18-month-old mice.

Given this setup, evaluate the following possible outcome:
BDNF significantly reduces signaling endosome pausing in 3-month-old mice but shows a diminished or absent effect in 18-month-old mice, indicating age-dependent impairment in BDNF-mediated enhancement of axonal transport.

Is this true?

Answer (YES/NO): YES